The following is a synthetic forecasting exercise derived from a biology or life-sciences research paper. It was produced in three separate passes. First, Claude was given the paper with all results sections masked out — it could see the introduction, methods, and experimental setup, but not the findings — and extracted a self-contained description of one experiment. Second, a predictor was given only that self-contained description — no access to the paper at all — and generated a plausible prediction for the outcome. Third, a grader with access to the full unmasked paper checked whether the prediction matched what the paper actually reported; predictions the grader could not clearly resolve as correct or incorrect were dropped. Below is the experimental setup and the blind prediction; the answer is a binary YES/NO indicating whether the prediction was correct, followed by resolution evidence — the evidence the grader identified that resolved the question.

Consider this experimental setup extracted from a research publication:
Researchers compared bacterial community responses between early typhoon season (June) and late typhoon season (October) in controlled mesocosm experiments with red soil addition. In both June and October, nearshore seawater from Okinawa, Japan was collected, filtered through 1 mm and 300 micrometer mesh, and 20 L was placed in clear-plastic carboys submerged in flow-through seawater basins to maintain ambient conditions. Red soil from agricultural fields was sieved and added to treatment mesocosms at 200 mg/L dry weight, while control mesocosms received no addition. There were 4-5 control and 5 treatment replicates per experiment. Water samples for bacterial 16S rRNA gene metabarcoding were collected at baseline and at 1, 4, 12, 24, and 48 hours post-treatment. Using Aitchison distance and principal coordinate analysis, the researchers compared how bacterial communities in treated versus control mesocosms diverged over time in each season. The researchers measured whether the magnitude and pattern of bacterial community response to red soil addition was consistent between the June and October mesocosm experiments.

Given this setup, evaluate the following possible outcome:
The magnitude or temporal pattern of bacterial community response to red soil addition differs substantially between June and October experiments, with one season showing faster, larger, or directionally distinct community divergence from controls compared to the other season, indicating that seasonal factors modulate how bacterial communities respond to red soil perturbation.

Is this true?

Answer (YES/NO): YES